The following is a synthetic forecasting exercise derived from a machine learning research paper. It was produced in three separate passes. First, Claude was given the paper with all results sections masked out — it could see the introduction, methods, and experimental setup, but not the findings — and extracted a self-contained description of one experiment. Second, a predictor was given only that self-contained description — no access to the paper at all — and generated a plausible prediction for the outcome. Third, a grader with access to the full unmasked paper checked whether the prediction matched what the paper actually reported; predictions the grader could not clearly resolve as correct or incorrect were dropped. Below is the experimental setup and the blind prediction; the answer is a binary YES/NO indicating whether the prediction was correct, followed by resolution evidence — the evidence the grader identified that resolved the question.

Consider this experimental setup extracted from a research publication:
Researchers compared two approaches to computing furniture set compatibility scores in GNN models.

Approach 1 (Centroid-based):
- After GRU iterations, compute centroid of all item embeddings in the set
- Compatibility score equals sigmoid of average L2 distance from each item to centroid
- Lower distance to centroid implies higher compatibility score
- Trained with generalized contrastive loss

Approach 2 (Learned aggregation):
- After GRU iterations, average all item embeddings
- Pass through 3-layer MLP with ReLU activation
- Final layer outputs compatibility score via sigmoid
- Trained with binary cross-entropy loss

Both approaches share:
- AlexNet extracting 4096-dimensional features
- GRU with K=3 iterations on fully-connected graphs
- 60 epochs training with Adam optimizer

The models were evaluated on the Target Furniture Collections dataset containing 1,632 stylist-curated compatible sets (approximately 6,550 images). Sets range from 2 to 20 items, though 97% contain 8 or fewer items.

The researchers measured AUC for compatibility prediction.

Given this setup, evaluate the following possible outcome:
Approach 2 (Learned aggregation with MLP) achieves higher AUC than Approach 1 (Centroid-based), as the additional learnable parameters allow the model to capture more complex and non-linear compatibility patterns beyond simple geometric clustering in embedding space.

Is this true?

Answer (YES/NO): NO